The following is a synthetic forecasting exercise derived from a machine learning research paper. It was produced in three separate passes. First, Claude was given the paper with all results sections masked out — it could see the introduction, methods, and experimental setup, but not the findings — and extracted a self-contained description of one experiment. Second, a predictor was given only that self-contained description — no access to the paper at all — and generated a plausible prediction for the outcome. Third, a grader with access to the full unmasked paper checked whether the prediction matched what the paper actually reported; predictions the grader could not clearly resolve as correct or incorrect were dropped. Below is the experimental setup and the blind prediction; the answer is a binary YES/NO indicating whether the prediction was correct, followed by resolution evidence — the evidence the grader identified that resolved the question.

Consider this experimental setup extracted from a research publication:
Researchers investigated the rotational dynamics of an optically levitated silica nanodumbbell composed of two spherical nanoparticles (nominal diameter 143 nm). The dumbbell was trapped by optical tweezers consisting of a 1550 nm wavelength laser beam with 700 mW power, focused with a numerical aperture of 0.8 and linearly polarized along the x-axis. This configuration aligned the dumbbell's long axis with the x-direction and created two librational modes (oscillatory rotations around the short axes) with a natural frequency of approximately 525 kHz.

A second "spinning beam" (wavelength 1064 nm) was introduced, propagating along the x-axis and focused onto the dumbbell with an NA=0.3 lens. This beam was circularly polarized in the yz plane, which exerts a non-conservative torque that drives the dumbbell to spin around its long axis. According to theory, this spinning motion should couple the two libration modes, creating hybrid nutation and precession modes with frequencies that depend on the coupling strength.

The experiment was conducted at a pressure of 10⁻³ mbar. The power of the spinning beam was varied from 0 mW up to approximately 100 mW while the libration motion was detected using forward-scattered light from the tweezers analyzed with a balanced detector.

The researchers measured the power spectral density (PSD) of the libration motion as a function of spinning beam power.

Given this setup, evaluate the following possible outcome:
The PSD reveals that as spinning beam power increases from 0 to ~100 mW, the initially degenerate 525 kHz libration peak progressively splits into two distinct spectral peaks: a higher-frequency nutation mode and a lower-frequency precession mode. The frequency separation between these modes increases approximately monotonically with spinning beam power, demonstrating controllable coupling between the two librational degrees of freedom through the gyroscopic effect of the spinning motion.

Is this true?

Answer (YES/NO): YES